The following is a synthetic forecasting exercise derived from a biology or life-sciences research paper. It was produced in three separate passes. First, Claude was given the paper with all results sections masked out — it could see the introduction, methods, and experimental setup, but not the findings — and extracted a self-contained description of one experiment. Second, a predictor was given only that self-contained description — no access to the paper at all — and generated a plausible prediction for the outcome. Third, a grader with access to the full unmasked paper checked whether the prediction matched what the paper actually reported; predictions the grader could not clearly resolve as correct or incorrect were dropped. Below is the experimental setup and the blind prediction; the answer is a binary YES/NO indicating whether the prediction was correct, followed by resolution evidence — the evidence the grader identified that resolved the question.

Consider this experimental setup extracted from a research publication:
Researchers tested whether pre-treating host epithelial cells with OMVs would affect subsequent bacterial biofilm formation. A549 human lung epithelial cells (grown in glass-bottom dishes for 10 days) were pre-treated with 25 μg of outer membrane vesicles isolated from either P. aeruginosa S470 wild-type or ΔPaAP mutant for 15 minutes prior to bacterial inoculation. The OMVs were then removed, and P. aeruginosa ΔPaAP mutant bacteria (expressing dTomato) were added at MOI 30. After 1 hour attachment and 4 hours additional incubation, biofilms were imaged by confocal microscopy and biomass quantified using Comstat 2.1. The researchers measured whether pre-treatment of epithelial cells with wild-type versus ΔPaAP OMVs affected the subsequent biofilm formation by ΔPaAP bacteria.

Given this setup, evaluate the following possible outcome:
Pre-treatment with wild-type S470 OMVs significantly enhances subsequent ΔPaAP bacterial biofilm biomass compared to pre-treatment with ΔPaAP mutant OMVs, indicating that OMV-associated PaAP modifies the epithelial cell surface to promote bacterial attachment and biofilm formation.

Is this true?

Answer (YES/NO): NO